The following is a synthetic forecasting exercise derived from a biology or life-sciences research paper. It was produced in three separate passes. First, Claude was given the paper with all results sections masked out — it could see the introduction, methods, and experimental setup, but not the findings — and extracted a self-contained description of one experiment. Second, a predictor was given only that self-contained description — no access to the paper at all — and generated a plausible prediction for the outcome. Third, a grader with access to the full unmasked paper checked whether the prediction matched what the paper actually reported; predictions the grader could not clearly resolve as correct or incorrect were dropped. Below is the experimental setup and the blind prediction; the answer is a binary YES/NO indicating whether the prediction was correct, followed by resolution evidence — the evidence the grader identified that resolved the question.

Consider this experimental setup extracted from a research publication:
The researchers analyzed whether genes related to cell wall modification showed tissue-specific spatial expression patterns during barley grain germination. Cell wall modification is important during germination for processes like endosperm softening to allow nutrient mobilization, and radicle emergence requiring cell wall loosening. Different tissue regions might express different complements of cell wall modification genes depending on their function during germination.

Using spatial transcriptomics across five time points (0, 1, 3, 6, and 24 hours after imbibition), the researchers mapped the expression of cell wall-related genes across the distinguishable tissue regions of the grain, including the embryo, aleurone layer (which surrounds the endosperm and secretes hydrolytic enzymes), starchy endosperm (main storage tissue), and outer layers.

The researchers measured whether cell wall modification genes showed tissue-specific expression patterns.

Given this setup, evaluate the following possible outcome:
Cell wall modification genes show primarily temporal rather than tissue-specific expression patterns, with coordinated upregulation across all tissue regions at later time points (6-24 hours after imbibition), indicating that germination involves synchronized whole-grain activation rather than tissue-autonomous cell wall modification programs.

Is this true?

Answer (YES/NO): NO